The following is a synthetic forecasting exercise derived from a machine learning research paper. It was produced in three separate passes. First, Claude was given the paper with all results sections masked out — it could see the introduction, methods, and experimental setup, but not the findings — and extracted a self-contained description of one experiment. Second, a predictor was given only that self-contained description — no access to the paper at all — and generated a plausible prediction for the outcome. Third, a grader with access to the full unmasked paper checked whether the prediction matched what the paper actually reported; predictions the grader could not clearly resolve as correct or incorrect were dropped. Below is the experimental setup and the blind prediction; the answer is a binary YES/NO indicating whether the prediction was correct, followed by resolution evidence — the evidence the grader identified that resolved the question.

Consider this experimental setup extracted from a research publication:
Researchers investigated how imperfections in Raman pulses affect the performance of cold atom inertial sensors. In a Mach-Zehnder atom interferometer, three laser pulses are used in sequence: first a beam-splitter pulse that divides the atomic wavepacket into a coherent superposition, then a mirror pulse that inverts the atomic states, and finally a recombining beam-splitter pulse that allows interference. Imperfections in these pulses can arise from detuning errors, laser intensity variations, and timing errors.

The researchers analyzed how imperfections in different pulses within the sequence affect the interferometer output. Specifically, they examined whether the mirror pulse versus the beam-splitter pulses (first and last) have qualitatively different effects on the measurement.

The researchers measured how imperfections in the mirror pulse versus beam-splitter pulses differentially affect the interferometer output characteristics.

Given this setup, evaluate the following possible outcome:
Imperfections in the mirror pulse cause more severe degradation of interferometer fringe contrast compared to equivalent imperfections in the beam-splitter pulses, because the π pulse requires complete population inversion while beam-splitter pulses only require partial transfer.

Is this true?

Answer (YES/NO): YES